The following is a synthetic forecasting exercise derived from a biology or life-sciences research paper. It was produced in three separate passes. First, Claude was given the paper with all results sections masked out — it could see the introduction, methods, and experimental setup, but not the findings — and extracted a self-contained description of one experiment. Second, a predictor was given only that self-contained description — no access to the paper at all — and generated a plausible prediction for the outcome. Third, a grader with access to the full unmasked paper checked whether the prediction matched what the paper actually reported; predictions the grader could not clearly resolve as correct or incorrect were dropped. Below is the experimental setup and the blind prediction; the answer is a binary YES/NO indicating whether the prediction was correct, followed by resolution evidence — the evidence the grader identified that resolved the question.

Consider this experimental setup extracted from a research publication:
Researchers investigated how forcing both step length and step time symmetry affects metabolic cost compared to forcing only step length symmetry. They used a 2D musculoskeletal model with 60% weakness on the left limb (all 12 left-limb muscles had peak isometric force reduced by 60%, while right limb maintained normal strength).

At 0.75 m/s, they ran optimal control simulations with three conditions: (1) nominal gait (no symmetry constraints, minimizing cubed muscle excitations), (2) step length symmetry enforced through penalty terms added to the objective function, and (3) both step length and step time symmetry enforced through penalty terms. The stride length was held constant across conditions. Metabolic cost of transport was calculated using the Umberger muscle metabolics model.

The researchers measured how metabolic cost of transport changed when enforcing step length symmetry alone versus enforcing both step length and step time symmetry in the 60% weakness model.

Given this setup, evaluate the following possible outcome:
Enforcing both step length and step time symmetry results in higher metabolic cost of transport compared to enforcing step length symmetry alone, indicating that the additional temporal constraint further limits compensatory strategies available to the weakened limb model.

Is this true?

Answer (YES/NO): YES